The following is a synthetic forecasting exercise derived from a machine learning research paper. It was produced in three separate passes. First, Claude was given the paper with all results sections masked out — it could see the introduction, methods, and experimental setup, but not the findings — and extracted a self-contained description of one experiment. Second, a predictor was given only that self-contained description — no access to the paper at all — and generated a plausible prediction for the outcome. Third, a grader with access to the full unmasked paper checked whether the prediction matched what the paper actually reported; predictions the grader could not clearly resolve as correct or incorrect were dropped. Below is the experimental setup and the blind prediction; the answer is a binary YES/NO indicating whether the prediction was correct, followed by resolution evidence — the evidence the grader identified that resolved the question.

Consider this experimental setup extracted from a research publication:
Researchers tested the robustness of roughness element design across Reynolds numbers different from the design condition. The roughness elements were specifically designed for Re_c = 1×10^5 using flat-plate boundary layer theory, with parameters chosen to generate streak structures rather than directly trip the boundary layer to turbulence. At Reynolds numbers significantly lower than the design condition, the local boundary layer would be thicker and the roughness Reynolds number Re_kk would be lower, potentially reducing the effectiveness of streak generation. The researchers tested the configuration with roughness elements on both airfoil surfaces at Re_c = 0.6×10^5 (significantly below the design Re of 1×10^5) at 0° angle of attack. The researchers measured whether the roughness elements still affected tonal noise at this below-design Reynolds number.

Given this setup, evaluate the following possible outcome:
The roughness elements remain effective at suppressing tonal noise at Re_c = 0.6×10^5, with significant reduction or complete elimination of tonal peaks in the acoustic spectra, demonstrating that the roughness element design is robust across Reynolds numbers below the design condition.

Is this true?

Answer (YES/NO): YES